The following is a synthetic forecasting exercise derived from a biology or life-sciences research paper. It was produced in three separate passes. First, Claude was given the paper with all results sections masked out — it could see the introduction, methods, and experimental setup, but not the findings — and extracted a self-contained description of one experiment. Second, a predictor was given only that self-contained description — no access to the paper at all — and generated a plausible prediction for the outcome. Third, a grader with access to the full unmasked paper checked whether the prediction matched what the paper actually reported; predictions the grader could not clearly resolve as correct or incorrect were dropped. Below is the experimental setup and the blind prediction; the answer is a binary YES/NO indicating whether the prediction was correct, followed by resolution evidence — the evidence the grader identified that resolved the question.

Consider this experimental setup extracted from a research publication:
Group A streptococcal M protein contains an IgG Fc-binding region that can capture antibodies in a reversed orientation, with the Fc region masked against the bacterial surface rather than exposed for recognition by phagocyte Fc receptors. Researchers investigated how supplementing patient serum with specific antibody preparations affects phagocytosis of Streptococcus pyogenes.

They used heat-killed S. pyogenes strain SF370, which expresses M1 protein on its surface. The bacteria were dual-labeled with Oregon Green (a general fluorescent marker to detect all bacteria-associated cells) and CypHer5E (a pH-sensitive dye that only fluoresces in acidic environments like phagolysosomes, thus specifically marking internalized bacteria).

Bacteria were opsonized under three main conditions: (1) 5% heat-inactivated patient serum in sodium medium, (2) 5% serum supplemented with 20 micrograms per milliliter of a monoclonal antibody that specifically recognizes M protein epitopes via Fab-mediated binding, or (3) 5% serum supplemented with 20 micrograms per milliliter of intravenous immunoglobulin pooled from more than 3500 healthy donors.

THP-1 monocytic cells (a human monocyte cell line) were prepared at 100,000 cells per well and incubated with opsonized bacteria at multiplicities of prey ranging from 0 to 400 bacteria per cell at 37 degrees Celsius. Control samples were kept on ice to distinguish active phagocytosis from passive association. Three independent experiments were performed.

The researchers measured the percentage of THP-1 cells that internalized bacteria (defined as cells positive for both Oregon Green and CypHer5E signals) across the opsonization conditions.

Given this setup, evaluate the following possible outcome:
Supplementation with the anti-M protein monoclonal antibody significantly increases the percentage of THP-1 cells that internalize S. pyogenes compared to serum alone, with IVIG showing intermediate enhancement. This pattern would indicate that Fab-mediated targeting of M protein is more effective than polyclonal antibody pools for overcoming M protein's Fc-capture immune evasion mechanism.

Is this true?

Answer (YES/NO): NO